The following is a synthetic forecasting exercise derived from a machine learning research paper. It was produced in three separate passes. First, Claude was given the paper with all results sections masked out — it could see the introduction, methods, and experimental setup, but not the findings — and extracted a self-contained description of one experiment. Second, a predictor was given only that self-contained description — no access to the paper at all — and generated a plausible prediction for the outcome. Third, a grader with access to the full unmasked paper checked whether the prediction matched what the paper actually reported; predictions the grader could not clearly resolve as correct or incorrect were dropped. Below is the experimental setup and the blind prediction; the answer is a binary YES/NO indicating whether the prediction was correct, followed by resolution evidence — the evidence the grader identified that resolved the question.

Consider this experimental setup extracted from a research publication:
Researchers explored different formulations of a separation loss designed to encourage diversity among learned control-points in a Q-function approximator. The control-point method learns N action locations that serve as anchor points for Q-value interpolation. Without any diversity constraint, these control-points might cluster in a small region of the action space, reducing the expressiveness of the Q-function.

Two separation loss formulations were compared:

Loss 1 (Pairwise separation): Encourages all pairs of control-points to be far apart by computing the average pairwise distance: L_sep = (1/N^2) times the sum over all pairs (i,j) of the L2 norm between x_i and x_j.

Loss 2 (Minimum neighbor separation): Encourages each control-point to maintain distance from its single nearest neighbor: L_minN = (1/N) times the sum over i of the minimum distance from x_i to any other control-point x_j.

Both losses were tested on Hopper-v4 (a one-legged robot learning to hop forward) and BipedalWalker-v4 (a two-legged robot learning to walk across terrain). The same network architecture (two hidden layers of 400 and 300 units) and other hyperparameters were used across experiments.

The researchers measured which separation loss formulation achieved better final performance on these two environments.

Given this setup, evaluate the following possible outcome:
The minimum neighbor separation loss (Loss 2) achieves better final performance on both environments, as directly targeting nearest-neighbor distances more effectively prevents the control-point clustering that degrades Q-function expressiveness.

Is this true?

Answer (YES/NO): YES